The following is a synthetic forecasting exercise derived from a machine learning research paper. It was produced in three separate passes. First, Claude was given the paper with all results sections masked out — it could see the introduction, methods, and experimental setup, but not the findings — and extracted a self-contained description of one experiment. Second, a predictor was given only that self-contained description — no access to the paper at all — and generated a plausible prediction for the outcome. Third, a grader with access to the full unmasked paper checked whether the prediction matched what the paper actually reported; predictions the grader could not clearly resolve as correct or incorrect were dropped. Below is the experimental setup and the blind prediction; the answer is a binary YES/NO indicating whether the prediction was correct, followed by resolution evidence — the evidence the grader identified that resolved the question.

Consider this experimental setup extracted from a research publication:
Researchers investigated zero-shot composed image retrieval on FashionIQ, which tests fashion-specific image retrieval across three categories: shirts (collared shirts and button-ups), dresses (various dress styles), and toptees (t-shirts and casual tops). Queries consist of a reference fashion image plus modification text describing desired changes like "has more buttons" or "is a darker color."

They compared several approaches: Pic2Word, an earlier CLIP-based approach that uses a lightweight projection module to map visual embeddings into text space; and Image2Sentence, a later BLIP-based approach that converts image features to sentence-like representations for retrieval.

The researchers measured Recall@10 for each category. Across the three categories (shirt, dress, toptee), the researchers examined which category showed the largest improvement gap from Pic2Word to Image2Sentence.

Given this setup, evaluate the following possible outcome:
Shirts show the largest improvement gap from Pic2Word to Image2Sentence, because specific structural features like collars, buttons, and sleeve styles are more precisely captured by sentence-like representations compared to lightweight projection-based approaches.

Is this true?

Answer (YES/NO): NO